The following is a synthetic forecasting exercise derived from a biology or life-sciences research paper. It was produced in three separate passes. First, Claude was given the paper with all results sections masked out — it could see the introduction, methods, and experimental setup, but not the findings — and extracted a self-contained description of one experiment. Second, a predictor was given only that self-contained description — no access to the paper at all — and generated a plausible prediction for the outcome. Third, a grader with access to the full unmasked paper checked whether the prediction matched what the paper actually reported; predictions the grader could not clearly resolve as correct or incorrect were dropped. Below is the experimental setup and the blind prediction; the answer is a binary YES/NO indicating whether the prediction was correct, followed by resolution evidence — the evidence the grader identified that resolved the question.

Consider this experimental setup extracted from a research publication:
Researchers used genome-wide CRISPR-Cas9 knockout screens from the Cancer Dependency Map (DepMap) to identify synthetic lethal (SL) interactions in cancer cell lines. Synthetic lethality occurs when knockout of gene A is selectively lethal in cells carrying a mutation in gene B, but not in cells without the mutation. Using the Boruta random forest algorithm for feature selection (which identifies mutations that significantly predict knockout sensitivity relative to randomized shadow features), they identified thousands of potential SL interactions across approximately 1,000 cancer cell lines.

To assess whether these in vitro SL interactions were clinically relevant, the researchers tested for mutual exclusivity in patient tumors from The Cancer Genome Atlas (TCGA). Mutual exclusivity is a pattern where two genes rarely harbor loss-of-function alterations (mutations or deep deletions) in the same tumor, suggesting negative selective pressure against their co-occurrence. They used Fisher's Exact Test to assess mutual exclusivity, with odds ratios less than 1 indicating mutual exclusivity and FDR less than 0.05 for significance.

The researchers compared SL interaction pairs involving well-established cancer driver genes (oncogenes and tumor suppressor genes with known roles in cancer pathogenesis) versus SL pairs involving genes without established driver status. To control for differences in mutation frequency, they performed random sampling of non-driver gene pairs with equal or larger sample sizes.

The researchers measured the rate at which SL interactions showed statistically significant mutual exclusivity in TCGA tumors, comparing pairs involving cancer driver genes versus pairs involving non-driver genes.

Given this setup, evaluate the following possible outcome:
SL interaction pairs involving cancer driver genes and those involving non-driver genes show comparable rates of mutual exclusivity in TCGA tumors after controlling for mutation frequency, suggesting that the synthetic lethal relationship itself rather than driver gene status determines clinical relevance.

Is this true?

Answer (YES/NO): NO